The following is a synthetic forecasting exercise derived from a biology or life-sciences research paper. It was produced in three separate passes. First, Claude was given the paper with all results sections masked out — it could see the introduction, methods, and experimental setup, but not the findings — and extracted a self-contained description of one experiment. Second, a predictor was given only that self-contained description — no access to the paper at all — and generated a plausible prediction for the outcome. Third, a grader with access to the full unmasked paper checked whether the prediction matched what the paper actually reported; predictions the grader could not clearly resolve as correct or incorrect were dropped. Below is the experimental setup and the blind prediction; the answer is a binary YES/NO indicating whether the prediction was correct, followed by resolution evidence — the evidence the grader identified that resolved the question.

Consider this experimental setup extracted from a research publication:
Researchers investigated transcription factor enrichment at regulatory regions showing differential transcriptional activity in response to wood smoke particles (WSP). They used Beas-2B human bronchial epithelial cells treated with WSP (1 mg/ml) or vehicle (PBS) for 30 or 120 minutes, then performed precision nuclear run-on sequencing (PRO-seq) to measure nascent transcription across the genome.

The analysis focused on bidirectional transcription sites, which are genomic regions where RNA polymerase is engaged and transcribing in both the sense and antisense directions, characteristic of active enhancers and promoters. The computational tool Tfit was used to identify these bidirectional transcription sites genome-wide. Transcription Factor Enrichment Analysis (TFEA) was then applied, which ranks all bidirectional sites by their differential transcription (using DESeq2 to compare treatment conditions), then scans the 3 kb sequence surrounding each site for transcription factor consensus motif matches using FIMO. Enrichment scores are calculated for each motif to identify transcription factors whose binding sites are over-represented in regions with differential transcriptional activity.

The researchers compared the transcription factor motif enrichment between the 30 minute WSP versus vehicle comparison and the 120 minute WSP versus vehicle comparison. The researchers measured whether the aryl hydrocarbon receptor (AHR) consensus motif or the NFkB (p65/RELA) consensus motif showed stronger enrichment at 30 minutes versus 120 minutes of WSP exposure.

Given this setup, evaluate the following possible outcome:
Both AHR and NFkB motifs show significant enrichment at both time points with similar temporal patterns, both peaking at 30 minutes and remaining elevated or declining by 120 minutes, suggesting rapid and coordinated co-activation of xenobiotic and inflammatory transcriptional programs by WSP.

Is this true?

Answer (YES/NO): NO